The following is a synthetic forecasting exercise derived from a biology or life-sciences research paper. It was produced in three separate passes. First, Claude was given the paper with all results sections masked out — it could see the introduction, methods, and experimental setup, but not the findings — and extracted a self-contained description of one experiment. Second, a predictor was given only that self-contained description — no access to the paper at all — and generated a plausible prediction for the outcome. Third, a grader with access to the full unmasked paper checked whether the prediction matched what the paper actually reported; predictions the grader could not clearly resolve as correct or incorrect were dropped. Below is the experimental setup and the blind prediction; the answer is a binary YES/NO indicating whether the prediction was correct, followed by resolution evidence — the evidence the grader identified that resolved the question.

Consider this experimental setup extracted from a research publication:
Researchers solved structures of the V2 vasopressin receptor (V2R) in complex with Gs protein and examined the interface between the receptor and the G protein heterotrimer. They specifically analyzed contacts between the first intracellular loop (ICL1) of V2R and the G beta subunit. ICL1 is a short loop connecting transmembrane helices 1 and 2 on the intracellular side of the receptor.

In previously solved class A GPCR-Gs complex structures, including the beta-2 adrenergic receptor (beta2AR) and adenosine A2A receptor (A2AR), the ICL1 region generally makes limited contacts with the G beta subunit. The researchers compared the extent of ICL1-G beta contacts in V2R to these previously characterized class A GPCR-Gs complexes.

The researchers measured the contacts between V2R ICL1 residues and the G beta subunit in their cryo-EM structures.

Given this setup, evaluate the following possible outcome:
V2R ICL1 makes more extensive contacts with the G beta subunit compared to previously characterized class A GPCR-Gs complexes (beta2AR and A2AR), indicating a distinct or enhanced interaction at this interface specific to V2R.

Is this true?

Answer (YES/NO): YES